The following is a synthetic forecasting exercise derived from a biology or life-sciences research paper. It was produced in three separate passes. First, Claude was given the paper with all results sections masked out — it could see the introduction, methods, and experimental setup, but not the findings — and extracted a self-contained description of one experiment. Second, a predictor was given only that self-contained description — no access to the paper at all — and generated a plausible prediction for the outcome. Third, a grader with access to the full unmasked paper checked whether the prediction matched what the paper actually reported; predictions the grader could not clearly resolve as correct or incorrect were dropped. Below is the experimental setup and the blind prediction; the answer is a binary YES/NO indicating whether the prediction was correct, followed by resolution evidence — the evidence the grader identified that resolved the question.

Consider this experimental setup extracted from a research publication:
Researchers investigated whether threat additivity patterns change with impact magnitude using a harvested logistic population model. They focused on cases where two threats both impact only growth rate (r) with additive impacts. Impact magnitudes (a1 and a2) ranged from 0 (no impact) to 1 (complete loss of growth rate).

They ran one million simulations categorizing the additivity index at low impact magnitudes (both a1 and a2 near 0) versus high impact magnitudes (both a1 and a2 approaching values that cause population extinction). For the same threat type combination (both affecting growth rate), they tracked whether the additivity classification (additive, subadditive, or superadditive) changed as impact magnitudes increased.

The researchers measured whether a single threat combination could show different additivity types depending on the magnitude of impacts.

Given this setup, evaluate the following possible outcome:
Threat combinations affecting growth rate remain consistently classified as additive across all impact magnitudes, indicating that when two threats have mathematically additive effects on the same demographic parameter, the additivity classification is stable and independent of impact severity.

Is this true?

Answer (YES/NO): NO